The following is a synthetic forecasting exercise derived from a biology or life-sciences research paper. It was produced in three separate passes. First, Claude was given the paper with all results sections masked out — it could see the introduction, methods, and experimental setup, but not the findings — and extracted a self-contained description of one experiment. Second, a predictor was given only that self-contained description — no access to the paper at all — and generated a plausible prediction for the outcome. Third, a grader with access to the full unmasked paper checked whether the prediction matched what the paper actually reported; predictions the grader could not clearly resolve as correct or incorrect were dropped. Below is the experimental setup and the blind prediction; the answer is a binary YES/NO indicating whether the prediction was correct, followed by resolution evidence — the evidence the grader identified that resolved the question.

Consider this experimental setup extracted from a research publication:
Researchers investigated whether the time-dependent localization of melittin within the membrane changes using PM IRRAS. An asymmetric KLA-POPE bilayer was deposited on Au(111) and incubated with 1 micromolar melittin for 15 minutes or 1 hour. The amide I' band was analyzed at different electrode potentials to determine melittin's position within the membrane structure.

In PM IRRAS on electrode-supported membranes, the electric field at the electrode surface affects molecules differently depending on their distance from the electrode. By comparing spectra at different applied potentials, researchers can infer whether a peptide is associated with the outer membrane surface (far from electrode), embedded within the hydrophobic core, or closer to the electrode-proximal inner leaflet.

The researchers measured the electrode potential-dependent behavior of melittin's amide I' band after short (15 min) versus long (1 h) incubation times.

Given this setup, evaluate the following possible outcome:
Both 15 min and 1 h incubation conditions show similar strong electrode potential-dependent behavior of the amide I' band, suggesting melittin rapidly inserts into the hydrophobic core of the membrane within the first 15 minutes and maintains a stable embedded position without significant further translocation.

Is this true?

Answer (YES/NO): NO